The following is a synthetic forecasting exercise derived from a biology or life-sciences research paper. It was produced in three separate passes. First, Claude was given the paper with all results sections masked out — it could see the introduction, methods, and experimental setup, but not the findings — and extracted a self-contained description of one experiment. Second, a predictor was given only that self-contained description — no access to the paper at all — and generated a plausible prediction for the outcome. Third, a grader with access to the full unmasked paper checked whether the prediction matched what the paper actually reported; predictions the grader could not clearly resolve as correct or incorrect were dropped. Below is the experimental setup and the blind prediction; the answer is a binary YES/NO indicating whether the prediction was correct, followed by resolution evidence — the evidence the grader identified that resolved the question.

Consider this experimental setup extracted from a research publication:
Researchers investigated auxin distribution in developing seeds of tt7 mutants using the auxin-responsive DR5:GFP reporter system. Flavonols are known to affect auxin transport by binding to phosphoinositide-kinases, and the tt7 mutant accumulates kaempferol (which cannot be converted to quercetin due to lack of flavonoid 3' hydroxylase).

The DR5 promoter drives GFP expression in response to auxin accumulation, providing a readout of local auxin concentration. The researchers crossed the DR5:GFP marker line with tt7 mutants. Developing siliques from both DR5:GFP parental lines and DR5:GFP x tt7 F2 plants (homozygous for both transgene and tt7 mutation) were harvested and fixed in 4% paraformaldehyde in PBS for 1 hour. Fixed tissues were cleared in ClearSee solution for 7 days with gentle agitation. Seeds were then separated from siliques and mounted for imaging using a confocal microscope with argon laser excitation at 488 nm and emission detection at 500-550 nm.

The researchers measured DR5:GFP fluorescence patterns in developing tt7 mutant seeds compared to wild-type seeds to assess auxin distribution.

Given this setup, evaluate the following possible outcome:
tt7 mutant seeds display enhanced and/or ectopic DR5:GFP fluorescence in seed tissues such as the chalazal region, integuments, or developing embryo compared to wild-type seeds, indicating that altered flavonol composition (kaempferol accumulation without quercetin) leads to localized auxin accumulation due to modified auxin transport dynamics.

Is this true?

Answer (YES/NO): NO